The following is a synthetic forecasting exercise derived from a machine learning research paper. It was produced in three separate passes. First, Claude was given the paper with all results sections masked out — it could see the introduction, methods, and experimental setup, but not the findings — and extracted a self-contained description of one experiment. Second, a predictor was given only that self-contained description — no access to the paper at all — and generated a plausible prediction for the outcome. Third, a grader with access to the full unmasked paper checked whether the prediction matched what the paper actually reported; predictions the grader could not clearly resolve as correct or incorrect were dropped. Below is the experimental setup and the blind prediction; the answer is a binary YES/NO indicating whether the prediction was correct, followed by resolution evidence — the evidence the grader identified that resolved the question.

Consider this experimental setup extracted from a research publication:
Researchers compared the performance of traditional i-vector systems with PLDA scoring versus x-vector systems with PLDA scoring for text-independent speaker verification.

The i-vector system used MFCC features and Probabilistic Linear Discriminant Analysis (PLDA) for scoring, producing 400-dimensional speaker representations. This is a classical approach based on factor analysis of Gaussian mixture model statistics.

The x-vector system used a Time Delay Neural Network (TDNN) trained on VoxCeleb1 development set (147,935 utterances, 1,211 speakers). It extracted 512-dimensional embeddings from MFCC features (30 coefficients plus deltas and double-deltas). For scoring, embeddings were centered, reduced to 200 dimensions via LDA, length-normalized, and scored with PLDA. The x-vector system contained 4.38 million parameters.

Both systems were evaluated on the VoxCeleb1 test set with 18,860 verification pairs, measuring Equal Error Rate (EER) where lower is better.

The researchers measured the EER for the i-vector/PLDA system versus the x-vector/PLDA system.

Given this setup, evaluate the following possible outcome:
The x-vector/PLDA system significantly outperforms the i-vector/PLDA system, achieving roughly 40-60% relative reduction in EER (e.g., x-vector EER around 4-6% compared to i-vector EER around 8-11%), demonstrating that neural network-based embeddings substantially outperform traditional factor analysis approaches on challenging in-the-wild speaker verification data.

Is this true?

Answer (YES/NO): NO